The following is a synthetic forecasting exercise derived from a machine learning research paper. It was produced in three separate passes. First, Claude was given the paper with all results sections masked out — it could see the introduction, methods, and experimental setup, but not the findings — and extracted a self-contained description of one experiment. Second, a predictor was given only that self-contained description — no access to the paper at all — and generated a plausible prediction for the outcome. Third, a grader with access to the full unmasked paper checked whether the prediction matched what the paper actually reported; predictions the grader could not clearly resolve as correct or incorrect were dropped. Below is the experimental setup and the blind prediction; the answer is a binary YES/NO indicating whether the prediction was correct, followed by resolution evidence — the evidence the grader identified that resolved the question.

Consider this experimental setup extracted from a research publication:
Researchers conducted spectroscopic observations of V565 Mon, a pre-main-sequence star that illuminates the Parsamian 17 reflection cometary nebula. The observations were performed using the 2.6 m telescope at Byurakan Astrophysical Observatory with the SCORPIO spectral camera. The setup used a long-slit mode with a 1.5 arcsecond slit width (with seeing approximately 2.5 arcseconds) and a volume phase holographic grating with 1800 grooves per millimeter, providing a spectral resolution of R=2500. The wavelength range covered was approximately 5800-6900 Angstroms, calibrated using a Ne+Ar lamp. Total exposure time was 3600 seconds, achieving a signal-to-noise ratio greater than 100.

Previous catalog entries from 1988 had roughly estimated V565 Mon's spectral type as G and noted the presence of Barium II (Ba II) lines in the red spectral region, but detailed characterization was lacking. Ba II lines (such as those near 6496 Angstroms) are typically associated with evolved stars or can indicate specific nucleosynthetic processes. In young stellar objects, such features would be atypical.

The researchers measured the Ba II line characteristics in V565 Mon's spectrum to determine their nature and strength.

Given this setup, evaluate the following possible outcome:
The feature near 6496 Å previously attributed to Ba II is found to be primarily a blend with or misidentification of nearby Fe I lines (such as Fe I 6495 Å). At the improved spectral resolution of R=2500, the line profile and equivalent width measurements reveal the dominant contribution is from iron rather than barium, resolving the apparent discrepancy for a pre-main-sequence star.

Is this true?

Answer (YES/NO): NO